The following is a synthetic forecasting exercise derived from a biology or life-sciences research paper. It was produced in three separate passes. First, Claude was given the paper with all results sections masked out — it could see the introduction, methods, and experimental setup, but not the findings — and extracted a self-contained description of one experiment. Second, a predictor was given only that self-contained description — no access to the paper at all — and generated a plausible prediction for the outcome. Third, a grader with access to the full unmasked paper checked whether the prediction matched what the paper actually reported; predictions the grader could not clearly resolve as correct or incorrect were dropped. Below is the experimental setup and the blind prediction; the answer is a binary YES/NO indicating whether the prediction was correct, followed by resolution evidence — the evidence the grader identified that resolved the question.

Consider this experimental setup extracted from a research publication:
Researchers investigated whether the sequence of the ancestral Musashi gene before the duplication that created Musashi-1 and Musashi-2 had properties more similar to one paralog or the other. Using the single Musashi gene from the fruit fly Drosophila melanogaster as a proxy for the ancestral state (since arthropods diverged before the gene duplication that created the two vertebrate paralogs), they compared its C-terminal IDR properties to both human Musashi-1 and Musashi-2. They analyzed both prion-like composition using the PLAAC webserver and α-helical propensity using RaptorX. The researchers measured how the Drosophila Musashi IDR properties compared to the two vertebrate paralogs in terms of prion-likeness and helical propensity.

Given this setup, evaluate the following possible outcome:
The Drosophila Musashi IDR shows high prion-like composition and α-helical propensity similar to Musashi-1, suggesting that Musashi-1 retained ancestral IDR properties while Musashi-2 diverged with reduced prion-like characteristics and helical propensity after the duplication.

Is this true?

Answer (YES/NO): NO